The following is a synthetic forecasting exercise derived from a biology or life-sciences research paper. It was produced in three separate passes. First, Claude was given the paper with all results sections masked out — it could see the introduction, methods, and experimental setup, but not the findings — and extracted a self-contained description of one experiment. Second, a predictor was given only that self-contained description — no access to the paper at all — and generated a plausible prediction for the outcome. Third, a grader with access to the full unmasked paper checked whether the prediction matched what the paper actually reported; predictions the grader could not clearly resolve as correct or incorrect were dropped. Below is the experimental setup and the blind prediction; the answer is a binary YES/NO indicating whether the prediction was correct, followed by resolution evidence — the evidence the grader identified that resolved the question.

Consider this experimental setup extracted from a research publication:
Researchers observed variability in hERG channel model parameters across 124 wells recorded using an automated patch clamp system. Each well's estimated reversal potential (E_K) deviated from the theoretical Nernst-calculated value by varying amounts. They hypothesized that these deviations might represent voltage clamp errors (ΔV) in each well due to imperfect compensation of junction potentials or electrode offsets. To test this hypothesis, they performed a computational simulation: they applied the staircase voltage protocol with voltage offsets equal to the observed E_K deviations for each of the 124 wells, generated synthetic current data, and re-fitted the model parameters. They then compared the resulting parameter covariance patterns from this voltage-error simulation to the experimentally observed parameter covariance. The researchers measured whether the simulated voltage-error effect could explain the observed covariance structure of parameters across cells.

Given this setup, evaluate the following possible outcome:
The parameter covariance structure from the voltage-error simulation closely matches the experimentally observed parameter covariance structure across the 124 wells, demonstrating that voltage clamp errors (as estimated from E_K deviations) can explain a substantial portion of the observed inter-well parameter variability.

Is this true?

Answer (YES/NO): YES